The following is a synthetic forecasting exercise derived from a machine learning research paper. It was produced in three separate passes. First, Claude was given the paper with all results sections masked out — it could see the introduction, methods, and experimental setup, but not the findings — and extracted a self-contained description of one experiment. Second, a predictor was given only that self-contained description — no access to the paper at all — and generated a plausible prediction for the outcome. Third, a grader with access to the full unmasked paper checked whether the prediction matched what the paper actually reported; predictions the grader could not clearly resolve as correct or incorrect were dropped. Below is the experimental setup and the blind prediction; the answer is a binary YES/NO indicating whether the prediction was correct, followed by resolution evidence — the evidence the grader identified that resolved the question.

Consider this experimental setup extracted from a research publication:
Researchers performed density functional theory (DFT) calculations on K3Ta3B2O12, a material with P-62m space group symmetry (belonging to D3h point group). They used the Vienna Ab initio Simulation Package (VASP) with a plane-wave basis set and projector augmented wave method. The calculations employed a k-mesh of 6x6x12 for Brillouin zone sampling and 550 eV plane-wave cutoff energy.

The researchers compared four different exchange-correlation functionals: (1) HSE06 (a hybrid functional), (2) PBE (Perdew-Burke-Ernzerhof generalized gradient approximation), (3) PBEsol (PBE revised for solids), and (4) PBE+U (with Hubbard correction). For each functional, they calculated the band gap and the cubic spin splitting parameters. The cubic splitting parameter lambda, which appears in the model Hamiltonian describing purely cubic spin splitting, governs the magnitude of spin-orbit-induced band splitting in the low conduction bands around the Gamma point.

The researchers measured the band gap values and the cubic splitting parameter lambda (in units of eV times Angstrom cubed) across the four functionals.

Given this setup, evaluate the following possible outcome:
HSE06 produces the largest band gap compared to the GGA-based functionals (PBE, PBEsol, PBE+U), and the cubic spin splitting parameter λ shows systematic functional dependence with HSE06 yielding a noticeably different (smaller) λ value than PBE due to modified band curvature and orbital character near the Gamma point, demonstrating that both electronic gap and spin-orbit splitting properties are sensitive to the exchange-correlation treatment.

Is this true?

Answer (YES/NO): NO